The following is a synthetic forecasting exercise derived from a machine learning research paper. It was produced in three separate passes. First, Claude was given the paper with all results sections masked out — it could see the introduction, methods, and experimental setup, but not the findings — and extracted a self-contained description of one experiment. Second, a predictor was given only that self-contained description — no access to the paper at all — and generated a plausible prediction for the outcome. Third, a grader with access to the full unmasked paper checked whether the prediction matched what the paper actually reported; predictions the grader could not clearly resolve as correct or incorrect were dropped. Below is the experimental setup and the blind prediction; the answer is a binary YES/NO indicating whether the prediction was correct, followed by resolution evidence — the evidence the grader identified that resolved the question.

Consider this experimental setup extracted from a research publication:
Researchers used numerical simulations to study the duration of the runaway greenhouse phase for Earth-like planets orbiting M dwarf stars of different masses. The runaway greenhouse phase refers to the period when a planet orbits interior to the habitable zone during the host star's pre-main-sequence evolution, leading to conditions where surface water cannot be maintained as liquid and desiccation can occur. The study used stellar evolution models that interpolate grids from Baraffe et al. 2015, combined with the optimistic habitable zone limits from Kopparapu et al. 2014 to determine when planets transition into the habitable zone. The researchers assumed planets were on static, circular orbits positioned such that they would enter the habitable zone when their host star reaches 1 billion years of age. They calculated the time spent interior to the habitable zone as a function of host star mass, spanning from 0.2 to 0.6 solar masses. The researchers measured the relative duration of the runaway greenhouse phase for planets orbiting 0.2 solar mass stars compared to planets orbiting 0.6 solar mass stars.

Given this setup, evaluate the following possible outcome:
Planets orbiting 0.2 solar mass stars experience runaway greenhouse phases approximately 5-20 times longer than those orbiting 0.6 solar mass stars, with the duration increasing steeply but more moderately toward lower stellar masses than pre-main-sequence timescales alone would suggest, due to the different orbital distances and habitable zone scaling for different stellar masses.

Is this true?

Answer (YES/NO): NO